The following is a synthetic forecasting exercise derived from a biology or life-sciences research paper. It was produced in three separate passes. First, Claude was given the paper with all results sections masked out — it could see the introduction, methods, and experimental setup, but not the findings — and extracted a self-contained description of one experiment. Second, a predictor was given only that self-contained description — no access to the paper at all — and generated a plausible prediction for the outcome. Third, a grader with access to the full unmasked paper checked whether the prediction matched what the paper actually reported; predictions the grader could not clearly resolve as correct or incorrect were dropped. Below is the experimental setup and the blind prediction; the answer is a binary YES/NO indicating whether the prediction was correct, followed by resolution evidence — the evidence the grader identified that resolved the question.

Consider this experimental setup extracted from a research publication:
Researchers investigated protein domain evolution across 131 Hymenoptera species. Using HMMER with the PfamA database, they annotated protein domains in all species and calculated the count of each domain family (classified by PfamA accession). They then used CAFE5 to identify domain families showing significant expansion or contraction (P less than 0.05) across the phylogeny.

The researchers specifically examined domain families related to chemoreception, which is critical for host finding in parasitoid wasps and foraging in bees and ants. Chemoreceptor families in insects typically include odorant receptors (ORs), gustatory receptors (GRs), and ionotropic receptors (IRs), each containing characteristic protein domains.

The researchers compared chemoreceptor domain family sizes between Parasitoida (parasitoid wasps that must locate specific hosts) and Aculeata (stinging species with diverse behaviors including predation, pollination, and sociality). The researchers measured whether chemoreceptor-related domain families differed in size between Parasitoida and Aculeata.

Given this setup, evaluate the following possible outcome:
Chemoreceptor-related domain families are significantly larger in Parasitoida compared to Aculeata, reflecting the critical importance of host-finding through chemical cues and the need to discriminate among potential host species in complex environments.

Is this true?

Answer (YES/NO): YES